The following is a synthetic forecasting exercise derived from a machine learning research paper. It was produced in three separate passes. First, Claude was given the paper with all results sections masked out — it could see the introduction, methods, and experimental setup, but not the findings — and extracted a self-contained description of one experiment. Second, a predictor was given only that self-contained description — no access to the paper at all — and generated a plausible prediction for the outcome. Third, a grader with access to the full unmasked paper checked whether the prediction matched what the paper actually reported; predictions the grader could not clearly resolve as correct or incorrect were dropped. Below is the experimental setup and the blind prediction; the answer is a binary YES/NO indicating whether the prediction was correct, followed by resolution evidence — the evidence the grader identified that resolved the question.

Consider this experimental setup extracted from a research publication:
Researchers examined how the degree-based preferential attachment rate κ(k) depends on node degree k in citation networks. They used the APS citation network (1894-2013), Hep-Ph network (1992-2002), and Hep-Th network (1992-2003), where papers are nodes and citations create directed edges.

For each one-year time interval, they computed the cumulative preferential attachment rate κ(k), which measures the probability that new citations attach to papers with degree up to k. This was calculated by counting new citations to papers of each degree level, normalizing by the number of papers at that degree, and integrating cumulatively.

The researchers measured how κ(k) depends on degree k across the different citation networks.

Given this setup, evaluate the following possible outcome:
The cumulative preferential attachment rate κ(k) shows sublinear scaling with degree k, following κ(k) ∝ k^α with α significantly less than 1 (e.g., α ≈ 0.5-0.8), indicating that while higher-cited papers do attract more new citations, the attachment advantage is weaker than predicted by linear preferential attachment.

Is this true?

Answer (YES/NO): NO